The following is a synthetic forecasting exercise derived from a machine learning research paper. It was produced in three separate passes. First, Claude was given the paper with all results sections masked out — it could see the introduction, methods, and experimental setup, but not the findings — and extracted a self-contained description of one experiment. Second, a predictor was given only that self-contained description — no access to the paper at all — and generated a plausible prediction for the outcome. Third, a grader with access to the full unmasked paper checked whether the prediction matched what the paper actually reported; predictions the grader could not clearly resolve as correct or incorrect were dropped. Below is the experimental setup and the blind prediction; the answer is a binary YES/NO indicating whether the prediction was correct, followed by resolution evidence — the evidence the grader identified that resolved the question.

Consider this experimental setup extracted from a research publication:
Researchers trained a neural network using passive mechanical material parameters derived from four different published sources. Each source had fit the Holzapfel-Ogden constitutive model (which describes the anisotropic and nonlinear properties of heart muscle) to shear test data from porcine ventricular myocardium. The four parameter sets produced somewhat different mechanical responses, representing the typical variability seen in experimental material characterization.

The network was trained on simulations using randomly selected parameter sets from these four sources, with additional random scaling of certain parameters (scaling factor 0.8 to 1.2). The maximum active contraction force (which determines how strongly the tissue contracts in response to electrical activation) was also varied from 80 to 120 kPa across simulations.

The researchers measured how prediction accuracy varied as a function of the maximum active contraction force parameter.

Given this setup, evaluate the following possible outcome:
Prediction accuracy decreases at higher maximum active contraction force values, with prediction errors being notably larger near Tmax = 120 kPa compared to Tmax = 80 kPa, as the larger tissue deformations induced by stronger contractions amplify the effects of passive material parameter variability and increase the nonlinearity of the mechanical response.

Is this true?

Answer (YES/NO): NO